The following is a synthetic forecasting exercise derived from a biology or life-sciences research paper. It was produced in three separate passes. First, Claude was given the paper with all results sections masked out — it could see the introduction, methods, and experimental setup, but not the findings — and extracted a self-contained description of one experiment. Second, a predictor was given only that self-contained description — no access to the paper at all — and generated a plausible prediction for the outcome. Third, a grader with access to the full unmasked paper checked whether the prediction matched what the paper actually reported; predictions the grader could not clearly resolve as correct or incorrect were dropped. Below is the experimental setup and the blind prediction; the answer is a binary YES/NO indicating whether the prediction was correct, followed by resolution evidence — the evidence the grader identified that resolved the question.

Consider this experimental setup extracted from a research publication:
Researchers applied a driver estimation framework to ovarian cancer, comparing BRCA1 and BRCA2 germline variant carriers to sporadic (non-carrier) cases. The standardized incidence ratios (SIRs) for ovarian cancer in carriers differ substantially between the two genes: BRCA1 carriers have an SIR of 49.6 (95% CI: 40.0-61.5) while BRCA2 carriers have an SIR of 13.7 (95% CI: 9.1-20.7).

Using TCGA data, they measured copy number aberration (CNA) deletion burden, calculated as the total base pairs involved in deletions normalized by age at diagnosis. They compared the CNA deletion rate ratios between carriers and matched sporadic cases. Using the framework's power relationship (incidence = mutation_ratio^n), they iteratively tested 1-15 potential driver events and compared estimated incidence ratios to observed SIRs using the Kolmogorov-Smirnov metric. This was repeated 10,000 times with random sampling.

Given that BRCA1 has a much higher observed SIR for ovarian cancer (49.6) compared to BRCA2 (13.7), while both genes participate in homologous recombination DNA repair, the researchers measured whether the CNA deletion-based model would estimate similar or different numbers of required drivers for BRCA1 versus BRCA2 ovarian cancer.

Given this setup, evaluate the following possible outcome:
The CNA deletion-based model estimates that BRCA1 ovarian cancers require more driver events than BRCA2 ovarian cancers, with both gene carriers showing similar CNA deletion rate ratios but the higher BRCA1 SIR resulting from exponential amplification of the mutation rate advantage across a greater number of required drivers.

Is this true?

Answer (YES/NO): NO